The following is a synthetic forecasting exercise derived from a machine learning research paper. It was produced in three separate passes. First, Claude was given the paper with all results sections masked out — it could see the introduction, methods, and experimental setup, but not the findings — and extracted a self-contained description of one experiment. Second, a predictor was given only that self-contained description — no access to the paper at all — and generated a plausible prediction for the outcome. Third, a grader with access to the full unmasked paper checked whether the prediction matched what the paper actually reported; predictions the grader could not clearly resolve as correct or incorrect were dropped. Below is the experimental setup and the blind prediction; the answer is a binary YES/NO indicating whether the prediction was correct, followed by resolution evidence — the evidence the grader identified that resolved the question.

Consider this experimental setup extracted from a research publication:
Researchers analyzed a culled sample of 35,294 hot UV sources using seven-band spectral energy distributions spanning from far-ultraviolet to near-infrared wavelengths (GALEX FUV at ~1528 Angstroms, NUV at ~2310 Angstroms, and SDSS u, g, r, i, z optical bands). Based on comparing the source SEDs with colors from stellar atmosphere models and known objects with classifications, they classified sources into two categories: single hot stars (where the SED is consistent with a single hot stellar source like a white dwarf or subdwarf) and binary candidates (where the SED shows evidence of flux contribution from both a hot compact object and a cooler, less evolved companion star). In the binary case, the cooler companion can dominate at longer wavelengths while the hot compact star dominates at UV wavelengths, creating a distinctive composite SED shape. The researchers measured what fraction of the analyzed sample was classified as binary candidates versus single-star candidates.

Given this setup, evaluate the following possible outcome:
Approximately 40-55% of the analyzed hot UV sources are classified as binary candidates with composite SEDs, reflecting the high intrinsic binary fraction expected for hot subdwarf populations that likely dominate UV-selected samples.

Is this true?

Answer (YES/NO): YES